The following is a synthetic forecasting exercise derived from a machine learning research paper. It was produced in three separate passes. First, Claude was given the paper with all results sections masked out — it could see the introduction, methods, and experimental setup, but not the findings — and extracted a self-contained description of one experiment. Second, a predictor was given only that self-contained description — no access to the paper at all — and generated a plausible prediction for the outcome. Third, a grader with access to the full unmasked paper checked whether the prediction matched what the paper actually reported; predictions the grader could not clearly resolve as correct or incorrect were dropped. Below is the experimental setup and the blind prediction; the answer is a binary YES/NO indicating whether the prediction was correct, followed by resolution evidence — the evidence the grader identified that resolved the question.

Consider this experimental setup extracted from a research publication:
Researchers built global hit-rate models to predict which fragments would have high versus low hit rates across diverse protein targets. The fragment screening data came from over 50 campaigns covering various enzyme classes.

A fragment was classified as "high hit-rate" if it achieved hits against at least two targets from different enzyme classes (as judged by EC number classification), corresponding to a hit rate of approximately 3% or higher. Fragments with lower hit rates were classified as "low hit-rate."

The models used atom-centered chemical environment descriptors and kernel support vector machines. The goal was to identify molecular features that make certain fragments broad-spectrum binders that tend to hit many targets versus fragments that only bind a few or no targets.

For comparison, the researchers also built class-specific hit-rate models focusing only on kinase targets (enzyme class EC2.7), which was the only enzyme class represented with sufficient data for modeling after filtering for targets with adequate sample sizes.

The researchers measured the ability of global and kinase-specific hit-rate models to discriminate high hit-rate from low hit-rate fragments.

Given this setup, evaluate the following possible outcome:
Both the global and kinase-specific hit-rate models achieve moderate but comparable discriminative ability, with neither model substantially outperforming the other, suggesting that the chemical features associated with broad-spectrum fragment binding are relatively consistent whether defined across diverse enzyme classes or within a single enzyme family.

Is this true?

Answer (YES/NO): NO